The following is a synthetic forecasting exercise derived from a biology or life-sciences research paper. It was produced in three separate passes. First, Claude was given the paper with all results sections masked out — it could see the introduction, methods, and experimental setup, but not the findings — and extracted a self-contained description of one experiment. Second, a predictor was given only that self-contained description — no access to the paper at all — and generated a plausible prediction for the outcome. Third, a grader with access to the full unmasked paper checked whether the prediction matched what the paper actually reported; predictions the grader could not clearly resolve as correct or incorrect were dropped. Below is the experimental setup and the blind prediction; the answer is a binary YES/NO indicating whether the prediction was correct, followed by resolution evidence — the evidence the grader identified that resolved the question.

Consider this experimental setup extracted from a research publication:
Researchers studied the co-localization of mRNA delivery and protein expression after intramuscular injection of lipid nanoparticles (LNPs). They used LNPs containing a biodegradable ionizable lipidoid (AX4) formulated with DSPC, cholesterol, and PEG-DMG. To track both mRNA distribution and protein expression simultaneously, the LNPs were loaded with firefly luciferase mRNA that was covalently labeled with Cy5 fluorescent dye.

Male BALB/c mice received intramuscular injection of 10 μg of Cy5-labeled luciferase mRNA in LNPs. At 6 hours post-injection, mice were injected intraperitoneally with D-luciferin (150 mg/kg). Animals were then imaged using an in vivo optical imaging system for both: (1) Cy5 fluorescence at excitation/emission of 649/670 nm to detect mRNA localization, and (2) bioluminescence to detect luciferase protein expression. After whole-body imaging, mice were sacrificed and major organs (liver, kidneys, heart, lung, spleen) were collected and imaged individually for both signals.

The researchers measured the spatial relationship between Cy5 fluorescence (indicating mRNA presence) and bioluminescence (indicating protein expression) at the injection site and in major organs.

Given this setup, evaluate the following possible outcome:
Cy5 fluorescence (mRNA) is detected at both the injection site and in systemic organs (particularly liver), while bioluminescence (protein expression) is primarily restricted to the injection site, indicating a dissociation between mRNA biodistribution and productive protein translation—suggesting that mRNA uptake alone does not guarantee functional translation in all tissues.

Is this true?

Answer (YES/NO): NO